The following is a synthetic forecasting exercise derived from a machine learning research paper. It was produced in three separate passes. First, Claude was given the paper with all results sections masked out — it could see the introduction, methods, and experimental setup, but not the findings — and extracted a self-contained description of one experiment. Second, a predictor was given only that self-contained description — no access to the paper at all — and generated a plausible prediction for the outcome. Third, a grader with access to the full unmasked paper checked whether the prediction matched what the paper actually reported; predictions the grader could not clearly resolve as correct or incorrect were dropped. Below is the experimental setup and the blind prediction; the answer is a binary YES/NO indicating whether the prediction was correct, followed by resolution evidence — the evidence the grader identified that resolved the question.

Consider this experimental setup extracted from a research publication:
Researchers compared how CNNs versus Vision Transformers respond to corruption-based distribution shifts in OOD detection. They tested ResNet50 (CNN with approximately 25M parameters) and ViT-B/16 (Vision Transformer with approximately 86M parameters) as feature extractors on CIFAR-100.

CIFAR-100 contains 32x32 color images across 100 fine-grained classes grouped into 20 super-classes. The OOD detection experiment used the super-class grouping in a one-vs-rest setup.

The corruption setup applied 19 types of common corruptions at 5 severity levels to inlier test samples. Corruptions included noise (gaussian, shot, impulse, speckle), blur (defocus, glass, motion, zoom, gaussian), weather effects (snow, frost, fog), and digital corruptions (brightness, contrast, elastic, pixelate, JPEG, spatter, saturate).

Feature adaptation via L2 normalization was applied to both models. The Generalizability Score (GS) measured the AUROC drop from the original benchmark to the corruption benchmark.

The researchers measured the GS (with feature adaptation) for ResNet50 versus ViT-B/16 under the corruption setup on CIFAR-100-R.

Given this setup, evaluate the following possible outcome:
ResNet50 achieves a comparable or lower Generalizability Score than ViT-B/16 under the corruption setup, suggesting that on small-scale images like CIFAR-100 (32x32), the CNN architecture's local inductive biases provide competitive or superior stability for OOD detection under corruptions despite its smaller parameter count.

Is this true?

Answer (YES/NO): NO